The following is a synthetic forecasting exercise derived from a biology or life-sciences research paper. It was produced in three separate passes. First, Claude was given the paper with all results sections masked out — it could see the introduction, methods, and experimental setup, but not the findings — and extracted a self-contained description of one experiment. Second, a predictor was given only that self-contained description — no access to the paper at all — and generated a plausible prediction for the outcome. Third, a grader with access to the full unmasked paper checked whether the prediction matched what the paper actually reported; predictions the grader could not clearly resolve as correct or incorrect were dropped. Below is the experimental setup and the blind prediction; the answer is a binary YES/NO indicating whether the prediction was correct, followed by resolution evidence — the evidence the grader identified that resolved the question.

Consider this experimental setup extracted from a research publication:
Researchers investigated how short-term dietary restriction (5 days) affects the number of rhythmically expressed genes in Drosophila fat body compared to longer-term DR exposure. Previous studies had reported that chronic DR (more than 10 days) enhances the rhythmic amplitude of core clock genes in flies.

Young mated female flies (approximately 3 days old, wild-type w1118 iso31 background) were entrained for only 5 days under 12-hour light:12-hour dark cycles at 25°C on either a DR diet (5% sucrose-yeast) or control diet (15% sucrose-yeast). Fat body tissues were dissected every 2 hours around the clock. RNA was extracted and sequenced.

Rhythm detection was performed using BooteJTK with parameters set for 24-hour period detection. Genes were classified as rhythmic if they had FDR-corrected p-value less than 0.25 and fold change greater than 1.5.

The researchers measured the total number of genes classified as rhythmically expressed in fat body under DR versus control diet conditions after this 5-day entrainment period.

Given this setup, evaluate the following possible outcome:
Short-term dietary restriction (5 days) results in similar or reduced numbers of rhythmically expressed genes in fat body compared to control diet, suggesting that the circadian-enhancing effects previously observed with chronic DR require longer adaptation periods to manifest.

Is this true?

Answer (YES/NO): NO